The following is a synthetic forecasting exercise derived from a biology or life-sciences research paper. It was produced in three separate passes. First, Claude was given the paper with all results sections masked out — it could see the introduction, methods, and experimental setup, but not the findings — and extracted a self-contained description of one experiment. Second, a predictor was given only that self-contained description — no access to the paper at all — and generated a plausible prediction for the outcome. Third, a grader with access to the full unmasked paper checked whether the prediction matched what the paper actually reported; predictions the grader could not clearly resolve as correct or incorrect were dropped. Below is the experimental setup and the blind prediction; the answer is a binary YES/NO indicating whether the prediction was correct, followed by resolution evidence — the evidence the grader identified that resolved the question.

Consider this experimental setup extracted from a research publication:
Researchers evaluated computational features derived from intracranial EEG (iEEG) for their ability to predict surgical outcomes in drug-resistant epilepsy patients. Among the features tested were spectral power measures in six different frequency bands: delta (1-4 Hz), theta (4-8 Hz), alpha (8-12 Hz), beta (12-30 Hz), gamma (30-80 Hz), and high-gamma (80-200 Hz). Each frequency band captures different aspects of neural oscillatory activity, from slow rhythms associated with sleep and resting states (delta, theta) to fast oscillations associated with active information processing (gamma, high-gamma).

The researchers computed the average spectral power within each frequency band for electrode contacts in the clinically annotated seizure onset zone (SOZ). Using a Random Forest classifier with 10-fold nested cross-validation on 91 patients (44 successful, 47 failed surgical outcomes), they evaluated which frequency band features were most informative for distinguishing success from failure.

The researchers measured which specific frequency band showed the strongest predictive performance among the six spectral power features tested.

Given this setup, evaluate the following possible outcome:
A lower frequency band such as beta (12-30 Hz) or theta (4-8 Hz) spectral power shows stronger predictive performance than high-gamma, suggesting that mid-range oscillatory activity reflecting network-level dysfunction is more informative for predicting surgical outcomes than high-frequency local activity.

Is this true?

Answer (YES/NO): YES